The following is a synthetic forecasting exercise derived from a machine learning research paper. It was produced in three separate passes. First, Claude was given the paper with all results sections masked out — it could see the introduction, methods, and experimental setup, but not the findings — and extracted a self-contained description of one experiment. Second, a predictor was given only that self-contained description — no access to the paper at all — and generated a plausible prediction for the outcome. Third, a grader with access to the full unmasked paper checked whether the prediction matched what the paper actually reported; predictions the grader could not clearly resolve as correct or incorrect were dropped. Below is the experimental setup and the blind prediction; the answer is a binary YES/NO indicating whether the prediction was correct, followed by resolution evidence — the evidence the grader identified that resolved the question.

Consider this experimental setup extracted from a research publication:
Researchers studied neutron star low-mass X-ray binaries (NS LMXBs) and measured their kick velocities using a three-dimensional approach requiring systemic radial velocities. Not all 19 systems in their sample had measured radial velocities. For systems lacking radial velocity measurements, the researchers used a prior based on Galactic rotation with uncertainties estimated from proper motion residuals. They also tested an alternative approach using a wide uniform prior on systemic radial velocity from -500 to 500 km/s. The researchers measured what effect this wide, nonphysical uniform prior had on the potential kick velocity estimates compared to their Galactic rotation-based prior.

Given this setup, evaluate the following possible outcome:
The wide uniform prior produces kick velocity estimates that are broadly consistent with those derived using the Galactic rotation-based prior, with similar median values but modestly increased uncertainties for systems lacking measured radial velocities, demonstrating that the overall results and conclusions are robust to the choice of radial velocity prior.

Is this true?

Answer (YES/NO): YES